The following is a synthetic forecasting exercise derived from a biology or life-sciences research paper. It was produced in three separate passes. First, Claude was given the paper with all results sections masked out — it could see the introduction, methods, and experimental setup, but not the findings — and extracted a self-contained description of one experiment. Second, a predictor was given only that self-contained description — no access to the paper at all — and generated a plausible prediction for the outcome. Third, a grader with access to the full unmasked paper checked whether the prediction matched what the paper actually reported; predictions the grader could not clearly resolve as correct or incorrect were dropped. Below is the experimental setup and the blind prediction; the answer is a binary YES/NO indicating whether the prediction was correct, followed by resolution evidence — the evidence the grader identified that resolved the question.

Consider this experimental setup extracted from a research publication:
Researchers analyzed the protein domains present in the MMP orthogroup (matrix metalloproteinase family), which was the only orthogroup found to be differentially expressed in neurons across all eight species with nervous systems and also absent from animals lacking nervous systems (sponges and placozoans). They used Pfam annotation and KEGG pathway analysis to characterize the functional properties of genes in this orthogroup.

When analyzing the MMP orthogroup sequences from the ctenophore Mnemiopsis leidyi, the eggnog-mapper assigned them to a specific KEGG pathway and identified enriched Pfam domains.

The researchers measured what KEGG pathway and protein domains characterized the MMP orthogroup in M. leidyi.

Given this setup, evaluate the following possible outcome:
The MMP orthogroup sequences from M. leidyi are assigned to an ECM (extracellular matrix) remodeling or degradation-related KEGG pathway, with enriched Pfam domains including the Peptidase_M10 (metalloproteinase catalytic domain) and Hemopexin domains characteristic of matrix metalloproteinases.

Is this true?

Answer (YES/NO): NO